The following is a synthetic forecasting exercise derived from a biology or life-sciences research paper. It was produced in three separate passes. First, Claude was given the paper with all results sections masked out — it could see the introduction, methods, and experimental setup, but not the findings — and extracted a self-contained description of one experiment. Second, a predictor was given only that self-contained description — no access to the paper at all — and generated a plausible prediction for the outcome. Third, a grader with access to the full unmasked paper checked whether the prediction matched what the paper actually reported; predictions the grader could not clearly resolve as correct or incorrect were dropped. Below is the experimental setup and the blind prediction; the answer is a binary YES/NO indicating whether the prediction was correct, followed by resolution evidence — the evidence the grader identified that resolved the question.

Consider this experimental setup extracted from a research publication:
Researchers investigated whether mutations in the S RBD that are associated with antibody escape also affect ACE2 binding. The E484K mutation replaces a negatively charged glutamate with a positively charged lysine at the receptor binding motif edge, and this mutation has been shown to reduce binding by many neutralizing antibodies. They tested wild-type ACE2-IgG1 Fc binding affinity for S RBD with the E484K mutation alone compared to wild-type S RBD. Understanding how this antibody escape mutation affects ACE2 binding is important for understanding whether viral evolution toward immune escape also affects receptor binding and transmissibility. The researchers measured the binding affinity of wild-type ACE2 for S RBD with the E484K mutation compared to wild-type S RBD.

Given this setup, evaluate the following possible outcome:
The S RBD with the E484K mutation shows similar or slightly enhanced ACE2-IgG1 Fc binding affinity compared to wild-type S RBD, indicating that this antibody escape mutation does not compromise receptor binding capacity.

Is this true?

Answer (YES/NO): YES